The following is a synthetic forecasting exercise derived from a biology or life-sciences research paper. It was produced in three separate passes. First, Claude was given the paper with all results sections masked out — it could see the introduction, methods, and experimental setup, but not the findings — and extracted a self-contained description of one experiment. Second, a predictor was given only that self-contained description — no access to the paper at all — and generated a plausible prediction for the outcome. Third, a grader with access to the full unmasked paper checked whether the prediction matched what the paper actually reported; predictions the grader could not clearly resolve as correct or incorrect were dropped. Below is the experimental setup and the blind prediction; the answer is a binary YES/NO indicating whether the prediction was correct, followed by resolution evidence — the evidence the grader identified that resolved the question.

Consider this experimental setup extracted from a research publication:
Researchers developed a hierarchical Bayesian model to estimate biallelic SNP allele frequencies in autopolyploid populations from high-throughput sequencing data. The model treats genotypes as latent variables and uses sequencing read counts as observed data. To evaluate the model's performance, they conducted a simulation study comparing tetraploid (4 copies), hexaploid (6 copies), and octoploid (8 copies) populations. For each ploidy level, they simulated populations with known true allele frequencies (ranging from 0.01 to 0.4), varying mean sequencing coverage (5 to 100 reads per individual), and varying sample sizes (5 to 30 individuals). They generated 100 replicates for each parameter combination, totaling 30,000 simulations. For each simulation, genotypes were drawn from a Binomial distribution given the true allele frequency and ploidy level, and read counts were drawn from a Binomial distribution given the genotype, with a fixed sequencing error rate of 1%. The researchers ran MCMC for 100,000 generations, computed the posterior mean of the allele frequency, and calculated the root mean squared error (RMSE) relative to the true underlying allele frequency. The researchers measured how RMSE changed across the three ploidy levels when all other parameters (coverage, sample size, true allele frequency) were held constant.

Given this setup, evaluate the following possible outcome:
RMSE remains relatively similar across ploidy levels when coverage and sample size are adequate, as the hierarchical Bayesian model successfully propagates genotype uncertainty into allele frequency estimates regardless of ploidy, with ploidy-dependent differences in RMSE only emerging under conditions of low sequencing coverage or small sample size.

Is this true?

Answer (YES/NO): NO